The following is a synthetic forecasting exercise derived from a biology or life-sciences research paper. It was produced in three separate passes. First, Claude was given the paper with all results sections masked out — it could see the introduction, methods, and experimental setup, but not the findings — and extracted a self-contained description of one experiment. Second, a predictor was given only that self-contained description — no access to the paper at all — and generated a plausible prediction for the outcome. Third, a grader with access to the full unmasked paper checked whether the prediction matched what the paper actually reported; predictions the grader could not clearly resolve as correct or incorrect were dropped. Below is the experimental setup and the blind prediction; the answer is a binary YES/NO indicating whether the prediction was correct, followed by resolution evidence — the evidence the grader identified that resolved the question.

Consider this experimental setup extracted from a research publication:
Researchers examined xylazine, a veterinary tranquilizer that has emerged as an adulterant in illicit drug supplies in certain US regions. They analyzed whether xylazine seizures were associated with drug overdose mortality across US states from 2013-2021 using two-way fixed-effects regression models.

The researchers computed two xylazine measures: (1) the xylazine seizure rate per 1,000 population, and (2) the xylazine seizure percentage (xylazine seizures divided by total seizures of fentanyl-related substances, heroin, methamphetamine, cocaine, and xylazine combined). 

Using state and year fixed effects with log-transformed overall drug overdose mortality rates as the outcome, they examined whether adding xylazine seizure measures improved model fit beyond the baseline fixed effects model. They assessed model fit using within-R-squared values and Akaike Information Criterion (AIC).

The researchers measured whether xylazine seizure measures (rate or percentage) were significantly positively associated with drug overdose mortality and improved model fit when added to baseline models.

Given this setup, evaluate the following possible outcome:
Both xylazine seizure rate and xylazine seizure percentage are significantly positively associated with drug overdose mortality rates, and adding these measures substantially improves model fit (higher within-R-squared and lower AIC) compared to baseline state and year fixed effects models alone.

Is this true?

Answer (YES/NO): NO